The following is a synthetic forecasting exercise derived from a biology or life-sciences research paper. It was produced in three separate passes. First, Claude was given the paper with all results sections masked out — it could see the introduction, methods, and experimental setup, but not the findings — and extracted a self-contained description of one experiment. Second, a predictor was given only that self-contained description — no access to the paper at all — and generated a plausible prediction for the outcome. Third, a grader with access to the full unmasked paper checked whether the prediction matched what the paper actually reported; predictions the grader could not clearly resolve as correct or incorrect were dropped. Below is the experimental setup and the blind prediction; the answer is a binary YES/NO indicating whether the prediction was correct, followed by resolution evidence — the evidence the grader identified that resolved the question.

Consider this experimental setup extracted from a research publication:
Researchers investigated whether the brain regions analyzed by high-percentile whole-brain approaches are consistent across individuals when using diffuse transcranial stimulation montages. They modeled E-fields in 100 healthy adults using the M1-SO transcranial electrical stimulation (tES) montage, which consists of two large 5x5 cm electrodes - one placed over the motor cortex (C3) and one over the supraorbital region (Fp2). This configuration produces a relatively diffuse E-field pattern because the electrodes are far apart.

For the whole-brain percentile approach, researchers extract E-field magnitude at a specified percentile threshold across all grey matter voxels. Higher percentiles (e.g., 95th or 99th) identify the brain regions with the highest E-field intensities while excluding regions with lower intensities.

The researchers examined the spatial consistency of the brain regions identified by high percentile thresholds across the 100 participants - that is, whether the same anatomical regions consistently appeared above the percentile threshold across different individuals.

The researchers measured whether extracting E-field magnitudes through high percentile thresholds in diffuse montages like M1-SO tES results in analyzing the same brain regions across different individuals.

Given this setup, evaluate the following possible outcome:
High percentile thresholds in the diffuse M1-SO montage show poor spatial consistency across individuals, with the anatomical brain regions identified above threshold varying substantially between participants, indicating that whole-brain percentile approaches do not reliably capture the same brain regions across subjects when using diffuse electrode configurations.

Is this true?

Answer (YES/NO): YES